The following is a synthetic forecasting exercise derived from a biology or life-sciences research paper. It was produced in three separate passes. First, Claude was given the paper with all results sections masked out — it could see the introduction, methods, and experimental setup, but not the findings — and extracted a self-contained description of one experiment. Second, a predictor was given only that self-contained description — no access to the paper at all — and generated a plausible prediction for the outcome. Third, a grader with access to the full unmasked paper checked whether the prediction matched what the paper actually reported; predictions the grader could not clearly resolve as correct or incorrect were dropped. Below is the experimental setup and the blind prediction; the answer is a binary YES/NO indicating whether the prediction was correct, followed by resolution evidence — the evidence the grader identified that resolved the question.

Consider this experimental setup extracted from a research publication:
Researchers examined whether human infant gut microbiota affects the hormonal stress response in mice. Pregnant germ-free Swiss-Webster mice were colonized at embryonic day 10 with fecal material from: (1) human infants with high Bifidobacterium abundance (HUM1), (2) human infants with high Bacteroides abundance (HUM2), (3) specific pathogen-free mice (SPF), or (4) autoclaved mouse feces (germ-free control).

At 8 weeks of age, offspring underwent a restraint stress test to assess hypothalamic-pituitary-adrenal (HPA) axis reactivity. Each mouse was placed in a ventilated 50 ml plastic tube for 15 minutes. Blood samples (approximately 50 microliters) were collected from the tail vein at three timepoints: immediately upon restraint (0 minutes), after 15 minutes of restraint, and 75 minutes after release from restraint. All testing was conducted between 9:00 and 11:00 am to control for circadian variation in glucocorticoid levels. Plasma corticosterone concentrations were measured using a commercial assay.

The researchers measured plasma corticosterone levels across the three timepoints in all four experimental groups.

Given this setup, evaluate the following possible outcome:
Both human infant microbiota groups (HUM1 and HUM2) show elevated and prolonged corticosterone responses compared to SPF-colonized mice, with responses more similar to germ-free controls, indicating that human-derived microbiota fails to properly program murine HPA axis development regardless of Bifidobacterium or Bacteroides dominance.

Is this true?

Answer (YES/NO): NO